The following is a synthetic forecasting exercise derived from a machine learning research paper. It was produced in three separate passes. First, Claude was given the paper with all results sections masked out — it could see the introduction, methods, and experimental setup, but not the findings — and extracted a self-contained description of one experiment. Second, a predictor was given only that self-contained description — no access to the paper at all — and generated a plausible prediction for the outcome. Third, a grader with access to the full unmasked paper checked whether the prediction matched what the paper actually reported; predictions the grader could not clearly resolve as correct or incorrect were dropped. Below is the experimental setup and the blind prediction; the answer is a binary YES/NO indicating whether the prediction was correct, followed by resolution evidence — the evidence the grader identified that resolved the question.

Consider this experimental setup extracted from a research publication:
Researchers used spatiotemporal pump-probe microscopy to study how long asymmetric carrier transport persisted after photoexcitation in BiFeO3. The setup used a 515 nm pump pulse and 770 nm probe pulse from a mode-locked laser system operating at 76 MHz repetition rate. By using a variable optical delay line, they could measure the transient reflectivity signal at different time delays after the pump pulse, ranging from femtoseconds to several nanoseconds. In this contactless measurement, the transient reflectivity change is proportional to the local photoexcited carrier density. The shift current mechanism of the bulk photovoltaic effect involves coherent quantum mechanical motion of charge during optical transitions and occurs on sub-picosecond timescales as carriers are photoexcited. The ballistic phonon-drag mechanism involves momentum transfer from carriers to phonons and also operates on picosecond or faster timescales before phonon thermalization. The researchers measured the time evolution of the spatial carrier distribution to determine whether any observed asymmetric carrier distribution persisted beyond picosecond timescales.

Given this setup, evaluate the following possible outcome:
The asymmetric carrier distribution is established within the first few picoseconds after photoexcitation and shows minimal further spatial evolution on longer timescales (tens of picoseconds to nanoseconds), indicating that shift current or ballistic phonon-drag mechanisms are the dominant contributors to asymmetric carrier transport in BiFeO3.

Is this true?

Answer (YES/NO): NO